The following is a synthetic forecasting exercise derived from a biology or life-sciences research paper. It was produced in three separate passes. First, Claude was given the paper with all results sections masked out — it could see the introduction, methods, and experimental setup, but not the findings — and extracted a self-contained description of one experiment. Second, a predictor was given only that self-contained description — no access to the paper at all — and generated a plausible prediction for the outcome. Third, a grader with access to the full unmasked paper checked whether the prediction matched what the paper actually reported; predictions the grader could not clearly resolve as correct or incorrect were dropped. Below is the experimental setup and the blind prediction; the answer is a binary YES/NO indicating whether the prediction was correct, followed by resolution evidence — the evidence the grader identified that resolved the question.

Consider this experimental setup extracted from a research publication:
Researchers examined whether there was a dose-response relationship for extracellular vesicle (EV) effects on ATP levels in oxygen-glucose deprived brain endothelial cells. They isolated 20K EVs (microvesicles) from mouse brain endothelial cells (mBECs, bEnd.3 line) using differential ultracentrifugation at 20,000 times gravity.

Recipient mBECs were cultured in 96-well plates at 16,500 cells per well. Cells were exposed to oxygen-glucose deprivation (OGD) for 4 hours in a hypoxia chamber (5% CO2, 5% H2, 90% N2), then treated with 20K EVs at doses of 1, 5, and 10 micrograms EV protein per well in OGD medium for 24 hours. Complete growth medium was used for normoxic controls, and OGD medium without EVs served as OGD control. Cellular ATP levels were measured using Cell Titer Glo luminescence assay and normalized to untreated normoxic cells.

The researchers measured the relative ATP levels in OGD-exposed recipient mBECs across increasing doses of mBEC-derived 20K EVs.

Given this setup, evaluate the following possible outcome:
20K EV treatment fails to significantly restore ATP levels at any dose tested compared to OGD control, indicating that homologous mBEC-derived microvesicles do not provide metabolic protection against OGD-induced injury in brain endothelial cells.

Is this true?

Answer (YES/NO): NO